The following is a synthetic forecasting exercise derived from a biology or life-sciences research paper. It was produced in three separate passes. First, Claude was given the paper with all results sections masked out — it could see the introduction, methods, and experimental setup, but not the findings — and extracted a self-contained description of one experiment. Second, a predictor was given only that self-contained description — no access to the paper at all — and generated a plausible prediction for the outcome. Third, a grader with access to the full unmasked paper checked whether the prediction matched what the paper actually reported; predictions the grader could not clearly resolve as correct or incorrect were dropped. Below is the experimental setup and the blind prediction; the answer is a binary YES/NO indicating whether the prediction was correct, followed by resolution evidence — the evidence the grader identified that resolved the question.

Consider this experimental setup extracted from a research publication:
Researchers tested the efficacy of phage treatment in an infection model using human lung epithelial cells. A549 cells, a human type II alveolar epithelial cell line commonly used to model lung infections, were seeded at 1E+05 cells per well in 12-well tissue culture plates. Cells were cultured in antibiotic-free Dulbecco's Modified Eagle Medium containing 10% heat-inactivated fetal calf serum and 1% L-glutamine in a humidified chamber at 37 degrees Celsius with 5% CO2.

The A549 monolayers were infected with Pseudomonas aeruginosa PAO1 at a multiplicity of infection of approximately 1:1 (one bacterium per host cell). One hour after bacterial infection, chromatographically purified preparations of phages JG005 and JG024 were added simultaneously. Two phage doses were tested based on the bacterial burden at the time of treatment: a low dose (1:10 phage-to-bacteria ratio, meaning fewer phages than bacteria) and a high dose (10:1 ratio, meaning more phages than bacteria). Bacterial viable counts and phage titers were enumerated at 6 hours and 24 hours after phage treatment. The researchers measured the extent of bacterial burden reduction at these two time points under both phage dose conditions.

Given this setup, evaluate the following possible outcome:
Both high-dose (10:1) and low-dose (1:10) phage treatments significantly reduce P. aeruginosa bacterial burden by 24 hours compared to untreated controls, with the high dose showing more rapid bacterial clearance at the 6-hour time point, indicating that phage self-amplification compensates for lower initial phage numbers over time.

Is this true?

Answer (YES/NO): NO